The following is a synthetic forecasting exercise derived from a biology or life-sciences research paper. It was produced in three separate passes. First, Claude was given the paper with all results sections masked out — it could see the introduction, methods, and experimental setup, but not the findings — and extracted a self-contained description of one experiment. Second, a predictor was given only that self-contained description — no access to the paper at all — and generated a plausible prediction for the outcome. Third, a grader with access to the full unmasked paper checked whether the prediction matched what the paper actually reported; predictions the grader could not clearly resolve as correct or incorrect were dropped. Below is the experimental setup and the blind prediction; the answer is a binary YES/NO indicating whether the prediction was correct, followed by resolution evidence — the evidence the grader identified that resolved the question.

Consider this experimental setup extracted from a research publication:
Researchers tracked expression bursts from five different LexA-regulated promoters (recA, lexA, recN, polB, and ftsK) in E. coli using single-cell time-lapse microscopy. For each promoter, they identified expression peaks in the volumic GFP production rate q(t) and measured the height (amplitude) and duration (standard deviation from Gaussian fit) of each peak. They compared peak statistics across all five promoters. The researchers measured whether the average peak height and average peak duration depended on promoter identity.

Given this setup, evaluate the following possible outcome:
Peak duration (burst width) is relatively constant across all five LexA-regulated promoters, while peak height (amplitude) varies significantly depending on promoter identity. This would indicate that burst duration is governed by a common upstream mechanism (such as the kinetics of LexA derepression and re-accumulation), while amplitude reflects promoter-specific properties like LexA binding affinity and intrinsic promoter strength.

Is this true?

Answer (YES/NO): YES